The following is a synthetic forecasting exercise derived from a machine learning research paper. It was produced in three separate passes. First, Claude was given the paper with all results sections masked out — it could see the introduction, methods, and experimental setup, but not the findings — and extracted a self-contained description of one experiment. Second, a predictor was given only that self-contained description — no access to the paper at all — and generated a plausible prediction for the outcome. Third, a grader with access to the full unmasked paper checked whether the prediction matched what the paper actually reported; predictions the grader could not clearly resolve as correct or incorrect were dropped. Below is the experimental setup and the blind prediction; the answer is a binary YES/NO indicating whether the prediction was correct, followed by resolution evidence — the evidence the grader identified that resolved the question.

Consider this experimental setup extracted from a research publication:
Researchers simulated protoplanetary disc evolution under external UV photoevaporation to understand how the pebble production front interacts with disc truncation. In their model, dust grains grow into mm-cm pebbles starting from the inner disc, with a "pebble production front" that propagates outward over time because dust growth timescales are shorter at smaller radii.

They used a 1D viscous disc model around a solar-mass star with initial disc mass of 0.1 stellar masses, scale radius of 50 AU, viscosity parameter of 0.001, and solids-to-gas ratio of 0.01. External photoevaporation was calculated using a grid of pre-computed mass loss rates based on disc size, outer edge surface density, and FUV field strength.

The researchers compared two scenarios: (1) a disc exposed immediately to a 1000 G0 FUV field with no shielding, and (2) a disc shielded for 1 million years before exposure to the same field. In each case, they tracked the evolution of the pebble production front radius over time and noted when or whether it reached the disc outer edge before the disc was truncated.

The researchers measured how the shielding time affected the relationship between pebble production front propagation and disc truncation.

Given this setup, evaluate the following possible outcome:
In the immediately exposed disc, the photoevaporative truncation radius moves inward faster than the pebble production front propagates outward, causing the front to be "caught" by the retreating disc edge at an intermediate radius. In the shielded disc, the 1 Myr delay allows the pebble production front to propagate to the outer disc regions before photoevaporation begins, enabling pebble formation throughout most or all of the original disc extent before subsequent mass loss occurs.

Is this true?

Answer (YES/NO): NO